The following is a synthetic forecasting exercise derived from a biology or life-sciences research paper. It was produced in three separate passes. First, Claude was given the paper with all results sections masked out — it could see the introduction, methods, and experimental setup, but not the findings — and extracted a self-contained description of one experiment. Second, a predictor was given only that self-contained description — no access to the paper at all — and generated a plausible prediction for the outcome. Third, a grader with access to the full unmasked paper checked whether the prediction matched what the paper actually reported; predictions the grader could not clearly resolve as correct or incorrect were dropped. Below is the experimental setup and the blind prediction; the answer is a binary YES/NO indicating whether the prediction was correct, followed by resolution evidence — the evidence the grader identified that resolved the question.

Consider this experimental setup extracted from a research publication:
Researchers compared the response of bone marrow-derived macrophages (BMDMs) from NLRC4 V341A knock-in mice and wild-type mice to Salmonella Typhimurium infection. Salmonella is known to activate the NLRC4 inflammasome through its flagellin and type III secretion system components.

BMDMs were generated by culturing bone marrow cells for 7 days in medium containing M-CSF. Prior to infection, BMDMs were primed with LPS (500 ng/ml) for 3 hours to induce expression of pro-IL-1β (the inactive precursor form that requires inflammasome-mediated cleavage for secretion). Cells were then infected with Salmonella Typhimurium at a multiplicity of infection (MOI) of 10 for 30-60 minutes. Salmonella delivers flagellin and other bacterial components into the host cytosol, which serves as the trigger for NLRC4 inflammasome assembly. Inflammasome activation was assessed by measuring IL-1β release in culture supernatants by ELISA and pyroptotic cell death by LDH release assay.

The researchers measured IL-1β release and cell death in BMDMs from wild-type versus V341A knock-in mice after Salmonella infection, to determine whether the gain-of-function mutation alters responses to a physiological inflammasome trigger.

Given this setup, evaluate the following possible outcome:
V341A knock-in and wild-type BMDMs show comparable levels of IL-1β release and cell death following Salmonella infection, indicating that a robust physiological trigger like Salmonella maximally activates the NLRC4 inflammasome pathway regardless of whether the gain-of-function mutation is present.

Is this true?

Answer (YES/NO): NO